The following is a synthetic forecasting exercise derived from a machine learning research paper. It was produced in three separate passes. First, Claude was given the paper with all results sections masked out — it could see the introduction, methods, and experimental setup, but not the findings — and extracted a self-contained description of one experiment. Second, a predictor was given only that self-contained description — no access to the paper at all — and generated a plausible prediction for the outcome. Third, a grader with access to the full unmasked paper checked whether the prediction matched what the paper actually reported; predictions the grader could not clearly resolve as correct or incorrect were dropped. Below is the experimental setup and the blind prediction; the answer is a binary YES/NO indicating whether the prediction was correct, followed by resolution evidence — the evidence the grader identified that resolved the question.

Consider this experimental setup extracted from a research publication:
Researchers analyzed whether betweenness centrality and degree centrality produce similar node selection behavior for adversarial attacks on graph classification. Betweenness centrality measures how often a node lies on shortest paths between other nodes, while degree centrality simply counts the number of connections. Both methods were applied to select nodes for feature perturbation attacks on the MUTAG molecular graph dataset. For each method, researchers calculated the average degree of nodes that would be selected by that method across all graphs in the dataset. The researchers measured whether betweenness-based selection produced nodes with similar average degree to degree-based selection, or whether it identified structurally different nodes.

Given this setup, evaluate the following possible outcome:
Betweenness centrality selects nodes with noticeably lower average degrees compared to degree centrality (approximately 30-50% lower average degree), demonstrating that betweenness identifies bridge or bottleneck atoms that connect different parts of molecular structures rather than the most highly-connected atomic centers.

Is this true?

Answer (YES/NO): NO